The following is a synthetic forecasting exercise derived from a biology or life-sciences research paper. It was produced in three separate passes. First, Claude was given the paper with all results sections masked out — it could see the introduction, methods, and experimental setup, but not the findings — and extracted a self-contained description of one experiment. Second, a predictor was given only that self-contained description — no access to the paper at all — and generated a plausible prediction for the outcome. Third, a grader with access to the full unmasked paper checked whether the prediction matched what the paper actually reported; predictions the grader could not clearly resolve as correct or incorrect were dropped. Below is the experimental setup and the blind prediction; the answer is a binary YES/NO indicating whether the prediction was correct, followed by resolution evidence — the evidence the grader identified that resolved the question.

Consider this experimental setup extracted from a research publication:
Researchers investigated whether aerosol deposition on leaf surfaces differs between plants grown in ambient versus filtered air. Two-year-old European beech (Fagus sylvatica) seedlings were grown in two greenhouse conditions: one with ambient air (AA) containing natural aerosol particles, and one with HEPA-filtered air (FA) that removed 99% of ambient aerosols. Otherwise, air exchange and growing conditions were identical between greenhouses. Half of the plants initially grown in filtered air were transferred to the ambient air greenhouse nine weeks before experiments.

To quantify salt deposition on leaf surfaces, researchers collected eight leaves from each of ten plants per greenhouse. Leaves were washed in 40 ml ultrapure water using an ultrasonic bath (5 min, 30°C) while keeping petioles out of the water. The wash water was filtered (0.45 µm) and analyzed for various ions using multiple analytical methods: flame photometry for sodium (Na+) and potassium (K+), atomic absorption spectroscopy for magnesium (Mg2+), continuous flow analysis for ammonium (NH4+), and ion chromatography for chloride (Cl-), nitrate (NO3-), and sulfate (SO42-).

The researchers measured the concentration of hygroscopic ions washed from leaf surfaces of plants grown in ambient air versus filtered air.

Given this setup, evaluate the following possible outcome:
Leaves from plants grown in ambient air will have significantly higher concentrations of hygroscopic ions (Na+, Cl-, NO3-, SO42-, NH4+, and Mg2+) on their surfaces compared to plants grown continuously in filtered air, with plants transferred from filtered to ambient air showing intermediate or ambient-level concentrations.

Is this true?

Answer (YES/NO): NO